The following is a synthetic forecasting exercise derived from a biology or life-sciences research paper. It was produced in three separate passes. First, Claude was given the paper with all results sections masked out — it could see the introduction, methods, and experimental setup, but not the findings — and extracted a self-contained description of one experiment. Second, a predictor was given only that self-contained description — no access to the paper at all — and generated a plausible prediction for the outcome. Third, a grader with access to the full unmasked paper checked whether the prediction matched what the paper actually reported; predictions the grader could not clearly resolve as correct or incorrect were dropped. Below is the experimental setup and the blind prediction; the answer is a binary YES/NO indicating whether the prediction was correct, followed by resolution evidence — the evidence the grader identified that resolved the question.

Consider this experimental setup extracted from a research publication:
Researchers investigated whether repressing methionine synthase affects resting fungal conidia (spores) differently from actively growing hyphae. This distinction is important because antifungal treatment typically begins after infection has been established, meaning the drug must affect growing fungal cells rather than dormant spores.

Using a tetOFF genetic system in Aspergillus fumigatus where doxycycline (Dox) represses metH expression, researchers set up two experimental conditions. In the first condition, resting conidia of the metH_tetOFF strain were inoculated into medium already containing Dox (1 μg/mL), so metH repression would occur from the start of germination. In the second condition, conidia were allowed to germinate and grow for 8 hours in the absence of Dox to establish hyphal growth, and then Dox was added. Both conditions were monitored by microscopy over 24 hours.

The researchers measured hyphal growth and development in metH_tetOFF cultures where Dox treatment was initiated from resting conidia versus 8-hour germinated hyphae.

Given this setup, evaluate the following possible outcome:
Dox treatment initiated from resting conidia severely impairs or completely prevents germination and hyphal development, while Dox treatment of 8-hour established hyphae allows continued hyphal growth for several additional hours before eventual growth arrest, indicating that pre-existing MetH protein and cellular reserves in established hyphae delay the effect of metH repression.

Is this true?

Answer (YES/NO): YES